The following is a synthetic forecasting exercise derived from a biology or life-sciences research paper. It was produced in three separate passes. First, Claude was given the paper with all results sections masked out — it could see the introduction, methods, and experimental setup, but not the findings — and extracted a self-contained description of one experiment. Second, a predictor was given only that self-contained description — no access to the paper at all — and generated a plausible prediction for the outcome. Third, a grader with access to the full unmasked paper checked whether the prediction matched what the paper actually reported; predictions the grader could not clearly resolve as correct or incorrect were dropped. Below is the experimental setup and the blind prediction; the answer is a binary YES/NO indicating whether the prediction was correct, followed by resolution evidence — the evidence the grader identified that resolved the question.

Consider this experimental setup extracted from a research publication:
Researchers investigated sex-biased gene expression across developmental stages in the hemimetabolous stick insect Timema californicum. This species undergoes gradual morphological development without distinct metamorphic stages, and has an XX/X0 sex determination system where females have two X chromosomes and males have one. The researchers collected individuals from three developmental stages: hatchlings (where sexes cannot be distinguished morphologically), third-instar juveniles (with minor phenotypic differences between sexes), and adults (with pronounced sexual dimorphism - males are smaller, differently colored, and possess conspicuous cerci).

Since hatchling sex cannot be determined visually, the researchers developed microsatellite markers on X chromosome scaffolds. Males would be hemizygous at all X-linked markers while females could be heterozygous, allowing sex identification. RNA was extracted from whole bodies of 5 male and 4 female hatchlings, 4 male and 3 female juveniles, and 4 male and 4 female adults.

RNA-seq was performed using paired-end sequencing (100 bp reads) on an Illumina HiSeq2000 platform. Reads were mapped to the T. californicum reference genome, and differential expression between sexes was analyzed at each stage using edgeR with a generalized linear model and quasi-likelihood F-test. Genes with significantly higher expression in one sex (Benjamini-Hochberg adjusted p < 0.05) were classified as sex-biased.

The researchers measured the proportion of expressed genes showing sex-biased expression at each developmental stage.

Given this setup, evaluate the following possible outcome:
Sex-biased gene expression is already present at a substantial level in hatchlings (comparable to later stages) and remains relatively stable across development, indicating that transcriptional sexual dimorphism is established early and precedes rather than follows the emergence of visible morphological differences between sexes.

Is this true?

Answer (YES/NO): NO